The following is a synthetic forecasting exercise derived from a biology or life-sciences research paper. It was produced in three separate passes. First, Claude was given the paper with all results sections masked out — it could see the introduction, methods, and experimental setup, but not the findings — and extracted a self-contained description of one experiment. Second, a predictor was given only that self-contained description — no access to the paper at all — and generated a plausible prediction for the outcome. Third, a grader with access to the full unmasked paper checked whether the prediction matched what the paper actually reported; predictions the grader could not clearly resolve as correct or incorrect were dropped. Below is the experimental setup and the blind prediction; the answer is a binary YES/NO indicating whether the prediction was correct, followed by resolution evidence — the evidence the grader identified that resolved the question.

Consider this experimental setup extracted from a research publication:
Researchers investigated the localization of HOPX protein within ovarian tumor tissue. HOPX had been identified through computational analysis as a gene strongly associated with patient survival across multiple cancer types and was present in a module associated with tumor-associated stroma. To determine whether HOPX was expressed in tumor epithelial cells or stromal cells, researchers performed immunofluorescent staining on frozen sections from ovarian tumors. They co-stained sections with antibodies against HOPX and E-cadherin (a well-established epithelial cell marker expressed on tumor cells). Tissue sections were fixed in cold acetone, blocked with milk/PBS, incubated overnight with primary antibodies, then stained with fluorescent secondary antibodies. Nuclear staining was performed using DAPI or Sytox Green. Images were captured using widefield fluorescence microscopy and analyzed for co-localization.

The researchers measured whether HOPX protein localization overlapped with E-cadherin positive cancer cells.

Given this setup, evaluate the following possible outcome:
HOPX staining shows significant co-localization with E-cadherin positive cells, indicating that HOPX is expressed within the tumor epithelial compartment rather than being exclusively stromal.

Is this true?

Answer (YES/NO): NO